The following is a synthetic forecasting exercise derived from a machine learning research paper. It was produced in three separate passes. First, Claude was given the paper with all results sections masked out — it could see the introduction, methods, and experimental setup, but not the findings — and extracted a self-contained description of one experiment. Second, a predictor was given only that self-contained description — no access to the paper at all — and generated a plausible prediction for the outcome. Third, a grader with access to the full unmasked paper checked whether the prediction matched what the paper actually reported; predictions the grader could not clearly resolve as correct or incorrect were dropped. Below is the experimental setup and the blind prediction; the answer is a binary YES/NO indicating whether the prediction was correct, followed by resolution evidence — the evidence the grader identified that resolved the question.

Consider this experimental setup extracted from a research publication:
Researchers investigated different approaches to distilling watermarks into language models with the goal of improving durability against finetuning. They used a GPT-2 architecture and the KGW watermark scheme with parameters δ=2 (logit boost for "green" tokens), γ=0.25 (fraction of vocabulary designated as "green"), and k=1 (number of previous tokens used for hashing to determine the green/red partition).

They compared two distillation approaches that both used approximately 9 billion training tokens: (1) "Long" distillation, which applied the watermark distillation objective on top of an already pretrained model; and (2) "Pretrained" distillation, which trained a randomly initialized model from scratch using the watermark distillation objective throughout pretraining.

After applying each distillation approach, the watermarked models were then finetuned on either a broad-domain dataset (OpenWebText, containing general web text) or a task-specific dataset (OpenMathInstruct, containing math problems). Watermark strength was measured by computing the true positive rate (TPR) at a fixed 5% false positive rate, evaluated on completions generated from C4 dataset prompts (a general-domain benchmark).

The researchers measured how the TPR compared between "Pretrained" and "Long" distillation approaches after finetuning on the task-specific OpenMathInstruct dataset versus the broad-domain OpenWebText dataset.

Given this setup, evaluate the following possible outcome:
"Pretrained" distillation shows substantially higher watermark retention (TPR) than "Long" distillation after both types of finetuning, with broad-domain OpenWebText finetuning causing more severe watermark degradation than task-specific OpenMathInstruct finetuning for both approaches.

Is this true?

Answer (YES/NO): NO